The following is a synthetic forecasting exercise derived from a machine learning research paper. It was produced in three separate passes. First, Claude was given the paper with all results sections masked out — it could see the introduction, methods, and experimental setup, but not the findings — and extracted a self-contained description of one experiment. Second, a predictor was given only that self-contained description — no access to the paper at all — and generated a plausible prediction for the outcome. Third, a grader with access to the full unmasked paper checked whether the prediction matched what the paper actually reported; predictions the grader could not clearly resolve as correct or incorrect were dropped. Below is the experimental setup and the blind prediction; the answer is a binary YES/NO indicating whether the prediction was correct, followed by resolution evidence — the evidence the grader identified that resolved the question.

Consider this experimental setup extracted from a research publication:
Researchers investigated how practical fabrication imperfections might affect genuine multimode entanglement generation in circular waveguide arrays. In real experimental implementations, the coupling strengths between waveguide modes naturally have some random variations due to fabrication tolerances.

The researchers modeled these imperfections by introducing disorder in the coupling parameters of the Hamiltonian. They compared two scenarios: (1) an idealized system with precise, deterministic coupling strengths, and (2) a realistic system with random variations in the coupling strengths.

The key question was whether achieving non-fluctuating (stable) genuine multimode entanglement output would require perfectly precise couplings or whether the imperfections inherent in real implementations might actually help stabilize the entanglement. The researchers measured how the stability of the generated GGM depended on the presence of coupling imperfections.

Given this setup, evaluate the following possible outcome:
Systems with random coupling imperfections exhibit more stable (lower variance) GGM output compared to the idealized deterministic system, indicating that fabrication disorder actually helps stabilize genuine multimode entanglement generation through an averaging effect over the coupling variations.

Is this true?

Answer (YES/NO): YES